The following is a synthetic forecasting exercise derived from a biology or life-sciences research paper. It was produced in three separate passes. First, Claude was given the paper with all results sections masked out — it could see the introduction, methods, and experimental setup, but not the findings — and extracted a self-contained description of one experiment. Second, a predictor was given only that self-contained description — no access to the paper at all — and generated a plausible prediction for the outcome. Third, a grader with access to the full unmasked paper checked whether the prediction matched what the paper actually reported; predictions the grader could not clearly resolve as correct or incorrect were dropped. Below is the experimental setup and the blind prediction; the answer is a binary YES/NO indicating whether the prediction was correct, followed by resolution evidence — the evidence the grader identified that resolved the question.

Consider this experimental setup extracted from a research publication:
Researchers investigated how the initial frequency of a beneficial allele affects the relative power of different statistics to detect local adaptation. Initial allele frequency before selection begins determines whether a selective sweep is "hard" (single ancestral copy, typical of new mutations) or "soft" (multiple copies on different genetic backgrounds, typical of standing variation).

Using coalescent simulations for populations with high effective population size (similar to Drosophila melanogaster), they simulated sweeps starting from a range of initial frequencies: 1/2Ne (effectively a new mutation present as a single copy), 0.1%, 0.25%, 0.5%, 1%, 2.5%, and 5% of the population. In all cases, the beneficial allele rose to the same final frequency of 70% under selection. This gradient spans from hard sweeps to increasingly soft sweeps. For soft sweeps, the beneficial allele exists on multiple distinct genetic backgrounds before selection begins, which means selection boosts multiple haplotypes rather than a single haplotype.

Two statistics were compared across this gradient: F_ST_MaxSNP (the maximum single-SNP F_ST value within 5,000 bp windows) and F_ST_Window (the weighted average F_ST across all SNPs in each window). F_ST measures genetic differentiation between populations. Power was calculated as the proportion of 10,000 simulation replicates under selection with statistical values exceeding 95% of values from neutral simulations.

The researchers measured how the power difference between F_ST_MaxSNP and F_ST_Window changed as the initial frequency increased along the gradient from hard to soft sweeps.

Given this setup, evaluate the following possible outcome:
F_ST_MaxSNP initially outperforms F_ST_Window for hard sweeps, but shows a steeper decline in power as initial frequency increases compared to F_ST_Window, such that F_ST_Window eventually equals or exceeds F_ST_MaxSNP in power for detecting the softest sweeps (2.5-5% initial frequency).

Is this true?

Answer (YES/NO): NO